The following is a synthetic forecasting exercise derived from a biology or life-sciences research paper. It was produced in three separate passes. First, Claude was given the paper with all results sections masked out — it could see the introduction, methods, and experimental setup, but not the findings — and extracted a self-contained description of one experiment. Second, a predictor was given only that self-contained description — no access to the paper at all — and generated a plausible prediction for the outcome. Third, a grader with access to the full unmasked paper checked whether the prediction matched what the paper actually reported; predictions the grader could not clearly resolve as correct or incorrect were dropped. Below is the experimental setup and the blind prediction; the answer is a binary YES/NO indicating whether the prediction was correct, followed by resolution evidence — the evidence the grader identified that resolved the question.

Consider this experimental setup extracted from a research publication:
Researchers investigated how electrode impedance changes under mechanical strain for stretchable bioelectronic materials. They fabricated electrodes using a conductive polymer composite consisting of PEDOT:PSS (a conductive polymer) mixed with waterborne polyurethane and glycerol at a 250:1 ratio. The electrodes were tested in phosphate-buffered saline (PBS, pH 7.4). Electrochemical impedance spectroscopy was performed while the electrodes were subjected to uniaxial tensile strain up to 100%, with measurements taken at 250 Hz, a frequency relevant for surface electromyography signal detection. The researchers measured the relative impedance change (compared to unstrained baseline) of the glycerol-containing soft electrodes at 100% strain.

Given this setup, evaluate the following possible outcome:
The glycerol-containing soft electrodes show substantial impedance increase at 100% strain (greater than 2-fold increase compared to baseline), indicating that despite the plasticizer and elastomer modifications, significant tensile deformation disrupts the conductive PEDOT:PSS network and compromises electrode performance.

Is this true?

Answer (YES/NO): NO